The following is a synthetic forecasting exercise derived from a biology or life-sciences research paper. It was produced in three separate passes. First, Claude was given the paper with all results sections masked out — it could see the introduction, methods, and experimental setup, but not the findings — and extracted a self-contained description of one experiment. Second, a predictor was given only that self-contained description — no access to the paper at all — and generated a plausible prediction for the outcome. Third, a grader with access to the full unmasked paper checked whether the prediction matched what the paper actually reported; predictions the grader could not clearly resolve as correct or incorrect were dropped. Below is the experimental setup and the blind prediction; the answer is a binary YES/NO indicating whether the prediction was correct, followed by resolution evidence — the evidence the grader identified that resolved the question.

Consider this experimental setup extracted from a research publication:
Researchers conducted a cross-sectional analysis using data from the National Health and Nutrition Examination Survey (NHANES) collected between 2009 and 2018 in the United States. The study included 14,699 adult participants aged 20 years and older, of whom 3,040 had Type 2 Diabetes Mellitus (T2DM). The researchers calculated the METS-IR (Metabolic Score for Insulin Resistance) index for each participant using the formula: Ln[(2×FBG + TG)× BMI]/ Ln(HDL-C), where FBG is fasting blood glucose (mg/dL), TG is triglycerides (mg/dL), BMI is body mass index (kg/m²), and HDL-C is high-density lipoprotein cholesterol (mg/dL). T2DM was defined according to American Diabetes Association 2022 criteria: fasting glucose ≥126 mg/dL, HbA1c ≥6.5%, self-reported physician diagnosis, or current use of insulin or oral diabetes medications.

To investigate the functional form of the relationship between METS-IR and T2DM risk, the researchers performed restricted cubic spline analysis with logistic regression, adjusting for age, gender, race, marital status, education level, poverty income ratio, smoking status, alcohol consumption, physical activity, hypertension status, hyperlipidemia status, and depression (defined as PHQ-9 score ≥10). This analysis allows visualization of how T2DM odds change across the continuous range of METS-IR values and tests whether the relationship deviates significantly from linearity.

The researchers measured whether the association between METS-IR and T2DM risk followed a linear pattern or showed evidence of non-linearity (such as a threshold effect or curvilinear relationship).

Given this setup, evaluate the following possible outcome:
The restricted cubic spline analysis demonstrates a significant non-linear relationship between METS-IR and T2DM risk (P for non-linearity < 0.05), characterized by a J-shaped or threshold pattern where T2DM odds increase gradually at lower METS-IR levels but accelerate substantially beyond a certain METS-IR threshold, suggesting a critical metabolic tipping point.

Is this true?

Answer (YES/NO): NO